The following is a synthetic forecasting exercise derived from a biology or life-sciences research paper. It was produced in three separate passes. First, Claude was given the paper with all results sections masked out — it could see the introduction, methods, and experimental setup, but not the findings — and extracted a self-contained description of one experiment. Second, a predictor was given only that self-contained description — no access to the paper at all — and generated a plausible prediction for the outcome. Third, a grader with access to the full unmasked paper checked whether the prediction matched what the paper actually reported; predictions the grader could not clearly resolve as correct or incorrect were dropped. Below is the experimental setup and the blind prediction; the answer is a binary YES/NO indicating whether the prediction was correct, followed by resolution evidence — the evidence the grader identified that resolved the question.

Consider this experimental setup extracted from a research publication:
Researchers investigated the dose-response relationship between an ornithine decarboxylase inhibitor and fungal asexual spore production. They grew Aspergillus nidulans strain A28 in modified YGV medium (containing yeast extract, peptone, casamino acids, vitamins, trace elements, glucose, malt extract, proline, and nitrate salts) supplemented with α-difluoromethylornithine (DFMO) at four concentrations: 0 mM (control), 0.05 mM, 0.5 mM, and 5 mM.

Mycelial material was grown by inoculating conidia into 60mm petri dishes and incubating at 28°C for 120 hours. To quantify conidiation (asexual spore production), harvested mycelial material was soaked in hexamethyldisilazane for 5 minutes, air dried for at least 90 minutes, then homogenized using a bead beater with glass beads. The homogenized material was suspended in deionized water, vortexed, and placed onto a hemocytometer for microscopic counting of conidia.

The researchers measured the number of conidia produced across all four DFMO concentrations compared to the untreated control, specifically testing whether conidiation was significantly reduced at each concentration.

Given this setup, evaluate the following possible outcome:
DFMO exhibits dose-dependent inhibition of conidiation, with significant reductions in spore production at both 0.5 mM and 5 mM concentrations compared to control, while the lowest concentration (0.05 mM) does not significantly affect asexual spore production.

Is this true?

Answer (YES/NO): NO